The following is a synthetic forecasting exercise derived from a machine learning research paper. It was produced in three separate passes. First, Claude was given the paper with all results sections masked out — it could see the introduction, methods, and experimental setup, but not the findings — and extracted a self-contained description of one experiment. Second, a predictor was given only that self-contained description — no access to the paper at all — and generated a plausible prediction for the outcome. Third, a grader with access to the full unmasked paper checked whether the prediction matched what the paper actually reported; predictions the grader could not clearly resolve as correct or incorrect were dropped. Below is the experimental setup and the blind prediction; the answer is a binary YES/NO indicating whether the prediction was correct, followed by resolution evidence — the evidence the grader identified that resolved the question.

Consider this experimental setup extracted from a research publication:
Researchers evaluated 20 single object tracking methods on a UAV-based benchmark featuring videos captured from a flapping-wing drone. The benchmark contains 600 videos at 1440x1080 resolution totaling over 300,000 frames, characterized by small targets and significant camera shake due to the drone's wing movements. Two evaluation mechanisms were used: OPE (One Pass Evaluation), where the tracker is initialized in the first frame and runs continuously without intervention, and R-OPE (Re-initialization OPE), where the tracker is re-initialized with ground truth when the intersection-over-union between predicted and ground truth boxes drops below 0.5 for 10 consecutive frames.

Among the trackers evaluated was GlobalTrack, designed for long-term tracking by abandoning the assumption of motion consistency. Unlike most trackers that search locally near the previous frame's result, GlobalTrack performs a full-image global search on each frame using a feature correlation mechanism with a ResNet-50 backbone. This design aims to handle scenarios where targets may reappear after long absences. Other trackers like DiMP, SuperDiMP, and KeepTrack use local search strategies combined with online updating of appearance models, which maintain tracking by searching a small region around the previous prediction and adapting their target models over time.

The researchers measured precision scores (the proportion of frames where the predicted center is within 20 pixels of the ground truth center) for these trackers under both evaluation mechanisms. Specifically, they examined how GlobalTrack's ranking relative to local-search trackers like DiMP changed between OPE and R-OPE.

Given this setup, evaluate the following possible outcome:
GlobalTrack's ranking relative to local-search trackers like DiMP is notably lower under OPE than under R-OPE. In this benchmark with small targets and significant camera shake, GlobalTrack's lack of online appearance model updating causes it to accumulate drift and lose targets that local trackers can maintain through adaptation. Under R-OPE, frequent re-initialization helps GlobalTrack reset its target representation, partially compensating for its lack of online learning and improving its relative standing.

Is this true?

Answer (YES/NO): NO